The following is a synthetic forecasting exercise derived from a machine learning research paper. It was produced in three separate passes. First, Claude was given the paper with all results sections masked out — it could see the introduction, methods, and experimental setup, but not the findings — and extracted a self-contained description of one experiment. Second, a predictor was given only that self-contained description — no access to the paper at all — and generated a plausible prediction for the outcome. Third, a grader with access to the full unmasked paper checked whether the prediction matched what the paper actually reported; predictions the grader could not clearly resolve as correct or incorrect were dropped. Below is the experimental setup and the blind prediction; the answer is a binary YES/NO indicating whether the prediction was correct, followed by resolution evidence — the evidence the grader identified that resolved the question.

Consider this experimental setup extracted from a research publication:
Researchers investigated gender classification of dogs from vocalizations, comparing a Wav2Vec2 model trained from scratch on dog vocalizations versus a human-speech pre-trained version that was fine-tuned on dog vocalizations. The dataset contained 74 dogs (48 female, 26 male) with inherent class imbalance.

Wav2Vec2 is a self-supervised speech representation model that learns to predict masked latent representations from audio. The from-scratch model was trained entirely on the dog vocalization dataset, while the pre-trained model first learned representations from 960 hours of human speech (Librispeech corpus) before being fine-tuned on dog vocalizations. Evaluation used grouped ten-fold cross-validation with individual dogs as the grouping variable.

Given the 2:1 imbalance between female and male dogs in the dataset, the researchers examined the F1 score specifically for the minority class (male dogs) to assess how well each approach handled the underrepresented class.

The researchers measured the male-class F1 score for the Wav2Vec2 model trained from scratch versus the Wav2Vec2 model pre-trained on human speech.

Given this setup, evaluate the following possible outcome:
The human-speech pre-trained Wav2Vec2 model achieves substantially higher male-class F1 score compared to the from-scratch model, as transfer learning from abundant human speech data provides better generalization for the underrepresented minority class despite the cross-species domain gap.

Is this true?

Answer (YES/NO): NO